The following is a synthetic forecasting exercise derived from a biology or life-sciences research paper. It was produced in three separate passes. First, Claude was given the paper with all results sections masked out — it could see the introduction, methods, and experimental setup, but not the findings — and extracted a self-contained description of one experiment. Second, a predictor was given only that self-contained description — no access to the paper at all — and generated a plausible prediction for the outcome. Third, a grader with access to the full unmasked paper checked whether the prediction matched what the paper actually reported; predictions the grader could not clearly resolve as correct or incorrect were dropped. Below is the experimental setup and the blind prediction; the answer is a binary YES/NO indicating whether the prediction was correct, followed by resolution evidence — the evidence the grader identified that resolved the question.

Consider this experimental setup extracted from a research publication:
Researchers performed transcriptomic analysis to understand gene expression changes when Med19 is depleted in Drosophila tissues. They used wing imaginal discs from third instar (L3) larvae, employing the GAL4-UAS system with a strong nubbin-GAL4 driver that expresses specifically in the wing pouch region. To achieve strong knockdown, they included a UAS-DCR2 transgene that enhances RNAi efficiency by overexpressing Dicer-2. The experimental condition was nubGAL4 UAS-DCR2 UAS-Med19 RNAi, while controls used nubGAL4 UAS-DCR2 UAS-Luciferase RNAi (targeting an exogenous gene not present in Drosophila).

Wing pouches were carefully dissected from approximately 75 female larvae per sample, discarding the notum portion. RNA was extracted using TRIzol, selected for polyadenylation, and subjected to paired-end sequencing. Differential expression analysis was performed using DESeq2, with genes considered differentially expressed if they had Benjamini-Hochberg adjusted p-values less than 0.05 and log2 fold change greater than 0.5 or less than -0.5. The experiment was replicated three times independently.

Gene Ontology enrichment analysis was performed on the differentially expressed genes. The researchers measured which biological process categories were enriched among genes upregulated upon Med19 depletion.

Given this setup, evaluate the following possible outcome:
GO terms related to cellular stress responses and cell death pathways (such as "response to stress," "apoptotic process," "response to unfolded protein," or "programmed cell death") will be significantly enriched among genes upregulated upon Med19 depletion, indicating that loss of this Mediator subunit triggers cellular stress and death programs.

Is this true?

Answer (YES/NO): NO